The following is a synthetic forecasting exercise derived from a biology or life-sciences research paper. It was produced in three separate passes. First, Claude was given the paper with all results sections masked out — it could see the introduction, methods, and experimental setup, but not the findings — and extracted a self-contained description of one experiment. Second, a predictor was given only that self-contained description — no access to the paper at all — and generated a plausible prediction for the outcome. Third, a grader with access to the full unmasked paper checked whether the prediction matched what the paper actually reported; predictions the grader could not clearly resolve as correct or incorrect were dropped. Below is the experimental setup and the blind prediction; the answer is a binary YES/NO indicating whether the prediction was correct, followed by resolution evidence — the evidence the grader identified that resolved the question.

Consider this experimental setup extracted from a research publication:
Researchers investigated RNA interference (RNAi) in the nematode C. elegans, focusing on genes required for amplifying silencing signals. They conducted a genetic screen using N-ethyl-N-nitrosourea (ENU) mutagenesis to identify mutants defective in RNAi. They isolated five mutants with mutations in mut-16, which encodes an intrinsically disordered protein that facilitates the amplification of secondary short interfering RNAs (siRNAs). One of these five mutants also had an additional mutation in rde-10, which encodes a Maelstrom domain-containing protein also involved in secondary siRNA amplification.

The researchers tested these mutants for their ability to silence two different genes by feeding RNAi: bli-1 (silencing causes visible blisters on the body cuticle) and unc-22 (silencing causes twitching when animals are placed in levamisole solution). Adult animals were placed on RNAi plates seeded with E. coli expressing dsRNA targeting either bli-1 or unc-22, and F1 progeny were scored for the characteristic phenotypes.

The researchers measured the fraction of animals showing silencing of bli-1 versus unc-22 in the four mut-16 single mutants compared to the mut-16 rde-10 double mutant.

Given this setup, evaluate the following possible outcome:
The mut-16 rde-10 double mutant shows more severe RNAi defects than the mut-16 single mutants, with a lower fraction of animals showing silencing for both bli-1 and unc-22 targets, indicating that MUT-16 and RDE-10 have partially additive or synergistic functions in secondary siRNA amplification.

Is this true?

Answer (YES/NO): NO